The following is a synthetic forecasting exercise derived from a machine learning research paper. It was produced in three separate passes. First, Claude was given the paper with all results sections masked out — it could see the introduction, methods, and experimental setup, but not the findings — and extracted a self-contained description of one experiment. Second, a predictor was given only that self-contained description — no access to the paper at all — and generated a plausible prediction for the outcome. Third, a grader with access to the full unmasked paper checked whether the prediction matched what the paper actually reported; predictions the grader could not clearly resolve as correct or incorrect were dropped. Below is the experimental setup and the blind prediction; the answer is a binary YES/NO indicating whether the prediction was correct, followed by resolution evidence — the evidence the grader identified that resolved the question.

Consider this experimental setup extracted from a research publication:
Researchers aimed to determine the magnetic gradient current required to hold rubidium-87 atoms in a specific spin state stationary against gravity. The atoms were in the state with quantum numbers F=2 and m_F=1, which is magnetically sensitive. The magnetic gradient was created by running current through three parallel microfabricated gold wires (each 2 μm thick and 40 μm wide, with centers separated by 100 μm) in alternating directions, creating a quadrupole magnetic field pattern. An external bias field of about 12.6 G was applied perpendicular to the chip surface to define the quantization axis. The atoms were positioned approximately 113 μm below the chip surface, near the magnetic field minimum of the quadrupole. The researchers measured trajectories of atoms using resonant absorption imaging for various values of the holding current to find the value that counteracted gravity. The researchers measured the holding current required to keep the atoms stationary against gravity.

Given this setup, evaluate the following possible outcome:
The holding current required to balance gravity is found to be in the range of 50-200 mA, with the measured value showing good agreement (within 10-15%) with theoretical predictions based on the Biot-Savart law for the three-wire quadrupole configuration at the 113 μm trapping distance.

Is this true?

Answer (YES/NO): NO